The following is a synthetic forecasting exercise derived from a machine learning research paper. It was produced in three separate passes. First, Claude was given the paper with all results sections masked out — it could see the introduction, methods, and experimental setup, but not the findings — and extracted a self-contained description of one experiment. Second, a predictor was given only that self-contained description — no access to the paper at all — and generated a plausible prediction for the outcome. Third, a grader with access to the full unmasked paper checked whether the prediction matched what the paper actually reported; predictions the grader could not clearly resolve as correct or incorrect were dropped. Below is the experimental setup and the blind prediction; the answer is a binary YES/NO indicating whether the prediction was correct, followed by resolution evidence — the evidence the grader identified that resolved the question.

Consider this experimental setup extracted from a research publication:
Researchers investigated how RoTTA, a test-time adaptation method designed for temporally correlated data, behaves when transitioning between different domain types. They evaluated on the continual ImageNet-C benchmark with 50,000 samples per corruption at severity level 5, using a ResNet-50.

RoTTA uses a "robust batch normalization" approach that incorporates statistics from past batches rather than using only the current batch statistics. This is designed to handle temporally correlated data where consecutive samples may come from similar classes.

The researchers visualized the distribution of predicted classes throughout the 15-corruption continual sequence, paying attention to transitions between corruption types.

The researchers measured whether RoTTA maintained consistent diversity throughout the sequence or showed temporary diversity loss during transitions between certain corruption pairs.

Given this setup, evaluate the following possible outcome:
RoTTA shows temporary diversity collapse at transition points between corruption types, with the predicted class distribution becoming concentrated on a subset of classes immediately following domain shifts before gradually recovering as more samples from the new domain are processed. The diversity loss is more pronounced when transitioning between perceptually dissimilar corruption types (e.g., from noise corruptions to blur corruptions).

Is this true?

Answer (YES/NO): YES